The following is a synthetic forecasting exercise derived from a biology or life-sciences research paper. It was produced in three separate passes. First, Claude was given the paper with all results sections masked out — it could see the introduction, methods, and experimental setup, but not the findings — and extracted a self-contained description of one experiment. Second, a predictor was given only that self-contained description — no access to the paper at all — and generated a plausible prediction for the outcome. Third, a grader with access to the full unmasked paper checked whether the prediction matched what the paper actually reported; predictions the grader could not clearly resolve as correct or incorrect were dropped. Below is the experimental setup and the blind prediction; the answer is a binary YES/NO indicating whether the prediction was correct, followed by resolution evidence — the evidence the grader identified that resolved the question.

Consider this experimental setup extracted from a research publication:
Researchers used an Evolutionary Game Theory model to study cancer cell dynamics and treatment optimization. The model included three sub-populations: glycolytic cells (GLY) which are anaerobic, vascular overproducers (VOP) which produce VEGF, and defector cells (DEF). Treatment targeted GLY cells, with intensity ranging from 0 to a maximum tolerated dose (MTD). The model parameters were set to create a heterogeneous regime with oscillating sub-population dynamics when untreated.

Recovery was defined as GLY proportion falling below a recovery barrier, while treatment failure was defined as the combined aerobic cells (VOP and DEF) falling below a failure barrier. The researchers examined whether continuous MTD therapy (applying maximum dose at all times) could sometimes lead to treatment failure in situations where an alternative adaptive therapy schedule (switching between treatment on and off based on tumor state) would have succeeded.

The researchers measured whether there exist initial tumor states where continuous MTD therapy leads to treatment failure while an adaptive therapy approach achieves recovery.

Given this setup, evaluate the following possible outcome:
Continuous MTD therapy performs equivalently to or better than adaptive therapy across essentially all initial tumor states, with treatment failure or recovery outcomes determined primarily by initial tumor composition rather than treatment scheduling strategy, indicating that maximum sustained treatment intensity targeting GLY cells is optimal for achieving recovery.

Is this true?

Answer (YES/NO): NO